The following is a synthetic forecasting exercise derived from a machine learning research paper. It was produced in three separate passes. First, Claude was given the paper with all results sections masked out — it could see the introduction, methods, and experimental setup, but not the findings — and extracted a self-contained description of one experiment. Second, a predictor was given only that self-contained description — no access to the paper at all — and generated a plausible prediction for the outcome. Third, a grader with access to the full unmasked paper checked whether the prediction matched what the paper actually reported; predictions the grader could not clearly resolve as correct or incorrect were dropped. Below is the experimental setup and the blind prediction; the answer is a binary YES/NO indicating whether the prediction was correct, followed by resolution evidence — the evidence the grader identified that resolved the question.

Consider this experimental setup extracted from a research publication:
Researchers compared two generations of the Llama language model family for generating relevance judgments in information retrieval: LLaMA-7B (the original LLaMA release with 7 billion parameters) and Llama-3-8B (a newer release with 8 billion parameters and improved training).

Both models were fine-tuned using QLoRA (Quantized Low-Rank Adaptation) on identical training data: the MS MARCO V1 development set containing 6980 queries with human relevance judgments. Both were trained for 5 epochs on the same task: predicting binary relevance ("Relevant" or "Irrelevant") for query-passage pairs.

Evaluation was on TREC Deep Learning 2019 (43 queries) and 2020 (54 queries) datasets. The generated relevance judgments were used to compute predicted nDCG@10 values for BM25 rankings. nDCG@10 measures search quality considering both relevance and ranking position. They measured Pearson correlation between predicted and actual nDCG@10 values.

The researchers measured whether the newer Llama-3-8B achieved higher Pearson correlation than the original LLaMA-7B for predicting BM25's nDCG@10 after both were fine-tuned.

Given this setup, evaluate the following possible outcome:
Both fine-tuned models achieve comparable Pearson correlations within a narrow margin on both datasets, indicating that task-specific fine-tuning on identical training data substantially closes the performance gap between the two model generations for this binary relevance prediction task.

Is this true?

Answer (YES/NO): NO